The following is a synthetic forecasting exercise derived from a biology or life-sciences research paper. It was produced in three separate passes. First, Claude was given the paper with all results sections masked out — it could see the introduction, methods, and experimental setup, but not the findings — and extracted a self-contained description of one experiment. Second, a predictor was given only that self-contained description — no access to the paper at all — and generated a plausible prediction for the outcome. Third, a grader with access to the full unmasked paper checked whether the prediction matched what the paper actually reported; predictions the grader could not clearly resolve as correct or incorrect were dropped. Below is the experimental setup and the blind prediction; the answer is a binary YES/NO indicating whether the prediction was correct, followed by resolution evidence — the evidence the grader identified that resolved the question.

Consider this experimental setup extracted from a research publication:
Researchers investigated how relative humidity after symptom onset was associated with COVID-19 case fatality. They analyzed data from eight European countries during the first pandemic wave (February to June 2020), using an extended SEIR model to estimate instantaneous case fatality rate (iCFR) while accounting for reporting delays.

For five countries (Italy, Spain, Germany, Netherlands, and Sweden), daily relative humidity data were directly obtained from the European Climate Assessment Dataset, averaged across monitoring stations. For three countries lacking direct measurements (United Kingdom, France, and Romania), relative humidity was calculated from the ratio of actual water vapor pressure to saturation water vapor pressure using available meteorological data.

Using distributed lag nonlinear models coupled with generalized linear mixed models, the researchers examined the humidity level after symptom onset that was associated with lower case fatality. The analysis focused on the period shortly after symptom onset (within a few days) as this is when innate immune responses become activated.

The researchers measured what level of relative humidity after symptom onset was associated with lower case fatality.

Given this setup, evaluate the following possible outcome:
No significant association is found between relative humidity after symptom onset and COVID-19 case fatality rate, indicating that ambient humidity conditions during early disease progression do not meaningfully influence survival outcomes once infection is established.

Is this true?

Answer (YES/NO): NO